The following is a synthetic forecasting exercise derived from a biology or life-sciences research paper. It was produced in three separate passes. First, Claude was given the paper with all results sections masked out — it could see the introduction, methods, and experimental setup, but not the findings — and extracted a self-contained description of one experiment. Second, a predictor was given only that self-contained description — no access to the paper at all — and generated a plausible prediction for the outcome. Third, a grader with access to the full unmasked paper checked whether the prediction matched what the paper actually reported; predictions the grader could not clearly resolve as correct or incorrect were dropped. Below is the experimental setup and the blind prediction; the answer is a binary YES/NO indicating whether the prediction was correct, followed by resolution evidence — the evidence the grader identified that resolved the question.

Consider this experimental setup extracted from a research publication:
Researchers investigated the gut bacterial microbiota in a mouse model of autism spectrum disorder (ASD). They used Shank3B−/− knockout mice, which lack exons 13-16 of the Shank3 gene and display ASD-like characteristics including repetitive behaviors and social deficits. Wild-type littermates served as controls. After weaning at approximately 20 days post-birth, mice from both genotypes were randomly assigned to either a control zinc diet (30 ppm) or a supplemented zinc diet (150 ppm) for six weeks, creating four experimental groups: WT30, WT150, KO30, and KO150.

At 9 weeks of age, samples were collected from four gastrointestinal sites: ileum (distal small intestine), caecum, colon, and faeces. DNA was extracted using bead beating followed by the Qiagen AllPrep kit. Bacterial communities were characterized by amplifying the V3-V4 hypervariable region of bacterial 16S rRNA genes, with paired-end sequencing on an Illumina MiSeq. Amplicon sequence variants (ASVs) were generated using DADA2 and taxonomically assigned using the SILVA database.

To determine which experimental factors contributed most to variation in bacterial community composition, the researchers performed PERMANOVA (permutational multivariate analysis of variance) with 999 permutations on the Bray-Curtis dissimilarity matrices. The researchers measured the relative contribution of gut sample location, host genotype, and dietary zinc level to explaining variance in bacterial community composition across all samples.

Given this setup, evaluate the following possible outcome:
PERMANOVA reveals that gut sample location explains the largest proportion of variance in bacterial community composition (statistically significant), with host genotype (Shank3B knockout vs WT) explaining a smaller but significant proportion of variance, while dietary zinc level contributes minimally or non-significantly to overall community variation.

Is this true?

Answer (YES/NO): NO